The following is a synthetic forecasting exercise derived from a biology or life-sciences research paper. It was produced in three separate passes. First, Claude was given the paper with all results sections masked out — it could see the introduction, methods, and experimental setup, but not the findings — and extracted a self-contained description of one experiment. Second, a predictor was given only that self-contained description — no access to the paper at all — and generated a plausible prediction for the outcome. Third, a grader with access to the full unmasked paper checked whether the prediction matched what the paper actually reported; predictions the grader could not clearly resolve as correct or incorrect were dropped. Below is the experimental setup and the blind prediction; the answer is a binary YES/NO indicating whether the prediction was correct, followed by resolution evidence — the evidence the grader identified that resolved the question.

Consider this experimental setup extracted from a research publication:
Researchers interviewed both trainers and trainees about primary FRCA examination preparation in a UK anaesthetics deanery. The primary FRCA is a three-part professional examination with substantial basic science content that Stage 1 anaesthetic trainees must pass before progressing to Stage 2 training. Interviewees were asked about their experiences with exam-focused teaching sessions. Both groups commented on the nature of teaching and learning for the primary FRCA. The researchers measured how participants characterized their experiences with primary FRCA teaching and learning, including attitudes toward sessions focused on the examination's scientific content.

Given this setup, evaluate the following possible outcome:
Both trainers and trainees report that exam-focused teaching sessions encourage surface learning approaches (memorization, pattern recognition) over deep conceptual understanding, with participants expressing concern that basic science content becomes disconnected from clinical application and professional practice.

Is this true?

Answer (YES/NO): NO